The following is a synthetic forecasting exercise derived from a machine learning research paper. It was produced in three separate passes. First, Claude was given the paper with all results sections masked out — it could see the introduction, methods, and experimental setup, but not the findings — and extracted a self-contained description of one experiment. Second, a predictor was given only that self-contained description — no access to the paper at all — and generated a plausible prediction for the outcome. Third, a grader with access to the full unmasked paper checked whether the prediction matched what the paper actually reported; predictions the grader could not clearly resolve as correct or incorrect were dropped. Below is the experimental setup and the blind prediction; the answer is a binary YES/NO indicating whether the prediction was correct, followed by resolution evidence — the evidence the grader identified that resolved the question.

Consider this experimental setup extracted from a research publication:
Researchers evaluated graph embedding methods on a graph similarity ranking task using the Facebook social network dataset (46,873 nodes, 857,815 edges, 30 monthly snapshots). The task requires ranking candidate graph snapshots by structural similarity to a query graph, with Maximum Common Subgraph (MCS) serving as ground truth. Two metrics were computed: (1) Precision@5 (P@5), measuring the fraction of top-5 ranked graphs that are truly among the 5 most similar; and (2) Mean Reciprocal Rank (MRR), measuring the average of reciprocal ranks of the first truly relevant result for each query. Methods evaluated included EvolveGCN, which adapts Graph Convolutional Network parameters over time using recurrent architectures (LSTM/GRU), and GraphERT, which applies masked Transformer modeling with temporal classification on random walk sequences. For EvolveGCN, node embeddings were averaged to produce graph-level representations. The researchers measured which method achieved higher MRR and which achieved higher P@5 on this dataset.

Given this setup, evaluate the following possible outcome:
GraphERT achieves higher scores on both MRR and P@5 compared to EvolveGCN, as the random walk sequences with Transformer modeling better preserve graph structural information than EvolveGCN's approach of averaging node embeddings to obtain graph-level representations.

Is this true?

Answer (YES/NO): NO